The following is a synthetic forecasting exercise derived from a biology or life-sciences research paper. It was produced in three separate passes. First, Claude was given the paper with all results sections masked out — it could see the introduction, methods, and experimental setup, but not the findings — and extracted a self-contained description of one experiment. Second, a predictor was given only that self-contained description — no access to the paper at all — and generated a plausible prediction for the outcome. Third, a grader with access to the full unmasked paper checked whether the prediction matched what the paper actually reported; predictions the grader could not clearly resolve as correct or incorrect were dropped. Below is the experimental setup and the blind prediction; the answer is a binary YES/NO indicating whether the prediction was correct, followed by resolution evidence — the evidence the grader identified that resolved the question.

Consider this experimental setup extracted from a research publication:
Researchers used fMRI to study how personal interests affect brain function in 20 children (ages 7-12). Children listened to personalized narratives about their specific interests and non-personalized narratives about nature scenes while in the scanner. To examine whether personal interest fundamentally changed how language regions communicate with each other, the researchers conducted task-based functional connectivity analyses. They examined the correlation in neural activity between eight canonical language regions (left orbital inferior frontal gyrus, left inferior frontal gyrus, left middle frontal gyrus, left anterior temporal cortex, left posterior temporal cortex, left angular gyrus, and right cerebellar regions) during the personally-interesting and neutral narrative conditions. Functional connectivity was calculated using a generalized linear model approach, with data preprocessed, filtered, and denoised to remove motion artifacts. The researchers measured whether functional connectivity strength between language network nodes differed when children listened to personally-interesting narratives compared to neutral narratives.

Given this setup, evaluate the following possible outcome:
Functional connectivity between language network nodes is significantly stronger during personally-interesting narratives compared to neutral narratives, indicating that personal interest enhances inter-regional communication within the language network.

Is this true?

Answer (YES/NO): NO